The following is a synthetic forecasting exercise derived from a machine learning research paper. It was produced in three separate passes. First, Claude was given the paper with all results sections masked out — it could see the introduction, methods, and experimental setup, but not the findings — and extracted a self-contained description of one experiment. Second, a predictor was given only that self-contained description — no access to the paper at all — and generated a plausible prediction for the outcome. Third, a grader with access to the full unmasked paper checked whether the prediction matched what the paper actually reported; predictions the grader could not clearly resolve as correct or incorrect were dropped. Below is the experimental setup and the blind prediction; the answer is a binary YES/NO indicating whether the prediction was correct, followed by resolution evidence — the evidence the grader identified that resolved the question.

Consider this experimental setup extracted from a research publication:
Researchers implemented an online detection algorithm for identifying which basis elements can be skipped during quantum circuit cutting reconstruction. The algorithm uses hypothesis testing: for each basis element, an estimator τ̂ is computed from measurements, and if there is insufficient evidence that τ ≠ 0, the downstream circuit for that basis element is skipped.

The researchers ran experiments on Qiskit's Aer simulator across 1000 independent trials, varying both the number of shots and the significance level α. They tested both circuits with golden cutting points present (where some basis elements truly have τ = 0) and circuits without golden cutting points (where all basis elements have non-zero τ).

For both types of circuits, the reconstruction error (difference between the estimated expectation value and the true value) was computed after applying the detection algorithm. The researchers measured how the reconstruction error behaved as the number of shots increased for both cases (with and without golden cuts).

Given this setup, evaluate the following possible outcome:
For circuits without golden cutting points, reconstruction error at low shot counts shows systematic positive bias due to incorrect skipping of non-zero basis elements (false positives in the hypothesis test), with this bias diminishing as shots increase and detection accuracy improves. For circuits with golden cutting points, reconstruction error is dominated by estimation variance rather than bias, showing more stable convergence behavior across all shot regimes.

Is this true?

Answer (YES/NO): NO